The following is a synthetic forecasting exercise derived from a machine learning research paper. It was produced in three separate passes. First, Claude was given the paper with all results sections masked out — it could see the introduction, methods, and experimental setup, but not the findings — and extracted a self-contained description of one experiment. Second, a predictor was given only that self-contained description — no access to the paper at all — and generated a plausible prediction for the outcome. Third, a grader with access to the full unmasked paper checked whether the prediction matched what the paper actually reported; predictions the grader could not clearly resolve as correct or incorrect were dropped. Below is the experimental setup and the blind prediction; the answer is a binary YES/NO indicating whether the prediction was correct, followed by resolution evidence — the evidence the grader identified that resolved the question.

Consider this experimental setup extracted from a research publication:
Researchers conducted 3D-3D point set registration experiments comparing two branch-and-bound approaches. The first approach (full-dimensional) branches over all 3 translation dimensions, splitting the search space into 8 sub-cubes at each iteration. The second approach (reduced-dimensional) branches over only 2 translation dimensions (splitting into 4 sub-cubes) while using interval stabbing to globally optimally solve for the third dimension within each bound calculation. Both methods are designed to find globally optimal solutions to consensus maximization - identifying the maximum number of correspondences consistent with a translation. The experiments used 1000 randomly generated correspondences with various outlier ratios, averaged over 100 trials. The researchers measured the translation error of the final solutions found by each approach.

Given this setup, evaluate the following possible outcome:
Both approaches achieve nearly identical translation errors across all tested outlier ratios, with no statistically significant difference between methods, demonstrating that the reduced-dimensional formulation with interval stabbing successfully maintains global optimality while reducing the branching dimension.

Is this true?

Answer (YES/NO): YES